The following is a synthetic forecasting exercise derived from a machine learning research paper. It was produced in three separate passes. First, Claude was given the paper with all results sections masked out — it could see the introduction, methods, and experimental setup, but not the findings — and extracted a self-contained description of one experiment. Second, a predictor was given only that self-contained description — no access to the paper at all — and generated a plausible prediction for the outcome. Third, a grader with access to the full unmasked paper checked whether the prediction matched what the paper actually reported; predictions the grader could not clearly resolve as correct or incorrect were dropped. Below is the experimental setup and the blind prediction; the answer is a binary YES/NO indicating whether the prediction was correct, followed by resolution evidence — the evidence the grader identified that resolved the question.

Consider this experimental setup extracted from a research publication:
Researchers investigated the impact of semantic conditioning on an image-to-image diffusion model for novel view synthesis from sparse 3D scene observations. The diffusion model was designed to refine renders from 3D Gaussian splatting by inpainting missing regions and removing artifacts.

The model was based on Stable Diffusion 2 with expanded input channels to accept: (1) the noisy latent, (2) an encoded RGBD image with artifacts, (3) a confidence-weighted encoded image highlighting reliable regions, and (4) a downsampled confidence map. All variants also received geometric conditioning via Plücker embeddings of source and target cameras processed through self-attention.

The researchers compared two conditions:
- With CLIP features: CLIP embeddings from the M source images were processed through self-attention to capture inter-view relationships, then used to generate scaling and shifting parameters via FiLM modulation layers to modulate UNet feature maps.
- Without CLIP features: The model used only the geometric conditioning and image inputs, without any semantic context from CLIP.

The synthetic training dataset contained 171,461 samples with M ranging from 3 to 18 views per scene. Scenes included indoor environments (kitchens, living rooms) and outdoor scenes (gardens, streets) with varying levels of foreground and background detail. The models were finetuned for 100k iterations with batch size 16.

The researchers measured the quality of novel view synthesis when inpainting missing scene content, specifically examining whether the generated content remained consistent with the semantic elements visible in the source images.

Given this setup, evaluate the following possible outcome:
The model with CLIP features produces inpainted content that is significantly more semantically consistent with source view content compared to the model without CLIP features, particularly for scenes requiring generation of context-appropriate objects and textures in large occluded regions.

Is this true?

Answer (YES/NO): YES